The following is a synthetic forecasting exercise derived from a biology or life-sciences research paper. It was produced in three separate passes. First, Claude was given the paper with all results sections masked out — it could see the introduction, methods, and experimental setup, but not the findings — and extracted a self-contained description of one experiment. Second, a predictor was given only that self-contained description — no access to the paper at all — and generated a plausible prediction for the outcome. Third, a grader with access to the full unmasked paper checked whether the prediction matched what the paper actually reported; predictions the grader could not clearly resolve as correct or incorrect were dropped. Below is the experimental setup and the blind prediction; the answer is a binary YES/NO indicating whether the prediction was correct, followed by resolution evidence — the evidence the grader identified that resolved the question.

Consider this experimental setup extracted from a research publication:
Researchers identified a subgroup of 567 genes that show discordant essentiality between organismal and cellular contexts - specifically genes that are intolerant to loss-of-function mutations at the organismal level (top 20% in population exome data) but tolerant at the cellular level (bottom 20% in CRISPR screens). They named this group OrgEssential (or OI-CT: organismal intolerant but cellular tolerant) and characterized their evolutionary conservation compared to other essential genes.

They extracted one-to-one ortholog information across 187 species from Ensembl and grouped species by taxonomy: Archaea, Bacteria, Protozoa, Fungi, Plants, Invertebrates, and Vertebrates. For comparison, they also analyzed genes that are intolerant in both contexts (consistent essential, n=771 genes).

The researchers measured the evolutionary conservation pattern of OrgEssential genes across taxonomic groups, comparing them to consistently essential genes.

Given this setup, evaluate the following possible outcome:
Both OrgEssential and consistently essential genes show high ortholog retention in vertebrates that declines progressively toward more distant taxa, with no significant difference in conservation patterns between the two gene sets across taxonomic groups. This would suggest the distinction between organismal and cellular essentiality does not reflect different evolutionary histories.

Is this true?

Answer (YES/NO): NO